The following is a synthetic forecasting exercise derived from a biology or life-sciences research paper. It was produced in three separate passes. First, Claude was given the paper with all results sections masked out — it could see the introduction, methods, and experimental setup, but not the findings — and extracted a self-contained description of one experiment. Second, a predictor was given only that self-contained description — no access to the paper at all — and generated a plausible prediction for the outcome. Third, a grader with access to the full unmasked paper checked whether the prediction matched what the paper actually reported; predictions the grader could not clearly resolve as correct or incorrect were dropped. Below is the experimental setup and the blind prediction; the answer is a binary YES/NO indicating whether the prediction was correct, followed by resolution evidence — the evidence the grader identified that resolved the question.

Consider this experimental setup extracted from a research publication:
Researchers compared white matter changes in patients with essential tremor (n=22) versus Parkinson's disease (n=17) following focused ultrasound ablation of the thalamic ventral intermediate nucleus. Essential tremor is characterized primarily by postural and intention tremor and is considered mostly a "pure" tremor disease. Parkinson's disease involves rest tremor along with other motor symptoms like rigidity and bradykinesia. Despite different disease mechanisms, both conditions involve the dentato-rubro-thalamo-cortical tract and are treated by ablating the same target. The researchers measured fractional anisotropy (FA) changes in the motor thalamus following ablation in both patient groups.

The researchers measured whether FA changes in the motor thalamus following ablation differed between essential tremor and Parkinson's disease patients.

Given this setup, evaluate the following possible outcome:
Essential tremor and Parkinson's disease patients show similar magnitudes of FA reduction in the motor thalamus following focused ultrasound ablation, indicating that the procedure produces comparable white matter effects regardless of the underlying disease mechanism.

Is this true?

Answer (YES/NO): YES